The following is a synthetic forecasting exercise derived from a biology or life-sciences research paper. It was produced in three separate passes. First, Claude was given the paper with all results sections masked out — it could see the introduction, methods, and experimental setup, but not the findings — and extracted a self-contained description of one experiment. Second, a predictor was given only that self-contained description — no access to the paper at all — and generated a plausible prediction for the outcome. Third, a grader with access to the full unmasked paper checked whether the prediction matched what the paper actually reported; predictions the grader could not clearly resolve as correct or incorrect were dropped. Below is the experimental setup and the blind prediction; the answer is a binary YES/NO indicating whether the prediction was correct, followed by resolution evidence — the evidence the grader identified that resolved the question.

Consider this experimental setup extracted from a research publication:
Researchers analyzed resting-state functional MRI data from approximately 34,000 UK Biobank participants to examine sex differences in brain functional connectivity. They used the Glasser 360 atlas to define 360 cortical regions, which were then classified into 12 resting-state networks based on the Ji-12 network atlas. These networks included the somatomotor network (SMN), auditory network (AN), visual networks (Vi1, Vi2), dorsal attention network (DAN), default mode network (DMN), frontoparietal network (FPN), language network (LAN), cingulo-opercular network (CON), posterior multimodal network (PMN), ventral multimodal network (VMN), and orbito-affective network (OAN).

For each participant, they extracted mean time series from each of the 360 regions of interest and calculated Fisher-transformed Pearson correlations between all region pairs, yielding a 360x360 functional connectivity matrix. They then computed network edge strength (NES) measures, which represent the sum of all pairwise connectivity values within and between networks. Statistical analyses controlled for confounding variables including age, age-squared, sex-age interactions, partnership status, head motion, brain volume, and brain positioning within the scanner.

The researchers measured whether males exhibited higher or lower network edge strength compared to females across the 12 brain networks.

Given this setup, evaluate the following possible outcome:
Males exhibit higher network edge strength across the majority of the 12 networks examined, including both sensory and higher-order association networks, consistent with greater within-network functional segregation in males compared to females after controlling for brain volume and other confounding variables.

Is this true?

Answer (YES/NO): YES